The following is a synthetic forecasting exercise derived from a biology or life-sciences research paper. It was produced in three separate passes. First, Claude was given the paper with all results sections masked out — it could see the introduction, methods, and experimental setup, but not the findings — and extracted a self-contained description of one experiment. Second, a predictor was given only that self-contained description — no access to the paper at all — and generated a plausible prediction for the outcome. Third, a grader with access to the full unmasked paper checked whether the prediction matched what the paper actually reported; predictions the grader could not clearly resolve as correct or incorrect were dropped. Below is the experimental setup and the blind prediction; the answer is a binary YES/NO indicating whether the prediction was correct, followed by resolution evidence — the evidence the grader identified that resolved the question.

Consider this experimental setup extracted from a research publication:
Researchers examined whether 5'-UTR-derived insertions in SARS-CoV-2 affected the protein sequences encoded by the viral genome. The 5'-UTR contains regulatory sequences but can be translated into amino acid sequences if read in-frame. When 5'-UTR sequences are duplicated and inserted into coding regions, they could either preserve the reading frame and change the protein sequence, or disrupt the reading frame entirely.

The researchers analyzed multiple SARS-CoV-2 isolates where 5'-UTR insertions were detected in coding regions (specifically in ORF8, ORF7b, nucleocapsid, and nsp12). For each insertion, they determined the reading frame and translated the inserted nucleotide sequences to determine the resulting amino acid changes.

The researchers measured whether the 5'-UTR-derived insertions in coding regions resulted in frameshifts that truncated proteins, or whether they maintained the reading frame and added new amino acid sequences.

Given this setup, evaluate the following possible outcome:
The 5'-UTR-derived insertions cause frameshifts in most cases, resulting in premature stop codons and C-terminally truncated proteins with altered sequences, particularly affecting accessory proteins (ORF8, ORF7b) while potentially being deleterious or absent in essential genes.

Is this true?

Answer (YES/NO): NO